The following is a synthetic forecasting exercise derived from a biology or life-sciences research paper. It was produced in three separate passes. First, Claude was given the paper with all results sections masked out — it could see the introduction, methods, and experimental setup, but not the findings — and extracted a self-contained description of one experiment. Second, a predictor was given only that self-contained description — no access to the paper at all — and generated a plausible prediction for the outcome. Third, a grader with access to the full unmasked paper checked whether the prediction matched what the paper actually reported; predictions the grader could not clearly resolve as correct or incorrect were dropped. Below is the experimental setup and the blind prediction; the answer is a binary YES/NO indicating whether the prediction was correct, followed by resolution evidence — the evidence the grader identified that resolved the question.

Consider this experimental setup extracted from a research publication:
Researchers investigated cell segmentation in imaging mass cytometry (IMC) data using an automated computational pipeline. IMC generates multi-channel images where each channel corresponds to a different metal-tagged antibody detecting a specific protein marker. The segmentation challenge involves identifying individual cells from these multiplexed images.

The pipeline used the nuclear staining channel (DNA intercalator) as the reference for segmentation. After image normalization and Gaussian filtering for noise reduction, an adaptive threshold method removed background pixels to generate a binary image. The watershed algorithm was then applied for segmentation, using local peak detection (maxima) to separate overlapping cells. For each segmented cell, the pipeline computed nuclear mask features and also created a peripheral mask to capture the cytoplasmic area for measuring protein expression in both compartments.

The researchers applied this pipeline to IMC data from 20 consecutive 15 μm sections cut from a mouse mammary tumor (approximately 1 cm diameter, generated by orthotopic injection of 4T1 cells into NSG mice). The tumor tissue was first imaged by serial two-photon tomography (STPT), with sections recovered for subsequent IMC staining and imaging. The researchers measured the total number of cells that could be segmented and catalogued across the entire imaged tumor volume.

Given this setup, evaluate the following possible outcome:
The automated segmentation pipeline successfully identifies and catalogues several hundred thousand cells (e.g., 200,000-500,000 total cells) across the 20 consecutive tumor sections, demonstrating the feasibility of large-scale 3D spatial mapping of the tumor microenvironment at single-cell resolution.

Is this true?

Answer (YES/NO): NO